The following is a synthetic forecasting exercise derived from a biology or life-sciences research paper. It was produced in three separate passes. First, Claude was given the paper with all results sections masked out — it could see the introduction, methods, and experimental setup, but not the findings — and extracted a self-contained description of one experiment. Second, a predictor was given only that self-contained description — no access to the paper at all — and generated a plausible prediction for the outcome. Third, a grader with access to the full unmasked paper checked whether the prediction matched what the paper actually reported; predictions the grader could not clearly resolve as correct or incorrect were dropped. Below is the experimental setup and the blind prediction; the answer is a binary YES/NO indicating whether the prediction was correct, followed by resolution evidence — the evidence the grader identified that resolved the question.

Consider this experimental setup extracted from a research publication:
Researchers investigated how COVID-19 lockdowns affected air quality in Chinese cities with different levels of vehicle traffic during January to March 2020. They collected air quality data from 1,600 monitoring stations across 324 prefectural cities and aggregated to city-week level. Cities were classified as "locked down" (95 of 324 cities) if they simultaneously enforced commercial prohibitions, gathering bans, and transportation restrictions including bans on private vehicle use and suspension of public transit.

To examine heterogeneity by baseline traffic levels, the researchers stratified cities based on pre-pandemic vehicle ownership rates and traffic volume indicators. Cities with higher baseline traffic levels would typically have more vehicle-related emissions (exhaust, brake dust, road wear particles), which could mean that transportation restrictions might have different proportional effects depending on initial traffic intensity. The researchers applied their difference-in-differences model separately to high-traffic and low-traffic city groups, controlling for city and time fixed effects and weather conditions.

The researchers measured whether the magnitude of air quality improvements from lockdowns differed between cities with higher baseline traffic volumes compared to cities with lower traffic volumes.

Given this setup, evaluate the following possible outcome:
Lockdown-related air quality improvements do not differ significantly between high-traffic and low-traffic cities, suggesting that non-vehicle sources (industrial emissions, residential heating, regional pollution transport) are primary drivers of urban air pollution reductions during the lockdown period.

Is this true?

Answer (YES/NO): NO